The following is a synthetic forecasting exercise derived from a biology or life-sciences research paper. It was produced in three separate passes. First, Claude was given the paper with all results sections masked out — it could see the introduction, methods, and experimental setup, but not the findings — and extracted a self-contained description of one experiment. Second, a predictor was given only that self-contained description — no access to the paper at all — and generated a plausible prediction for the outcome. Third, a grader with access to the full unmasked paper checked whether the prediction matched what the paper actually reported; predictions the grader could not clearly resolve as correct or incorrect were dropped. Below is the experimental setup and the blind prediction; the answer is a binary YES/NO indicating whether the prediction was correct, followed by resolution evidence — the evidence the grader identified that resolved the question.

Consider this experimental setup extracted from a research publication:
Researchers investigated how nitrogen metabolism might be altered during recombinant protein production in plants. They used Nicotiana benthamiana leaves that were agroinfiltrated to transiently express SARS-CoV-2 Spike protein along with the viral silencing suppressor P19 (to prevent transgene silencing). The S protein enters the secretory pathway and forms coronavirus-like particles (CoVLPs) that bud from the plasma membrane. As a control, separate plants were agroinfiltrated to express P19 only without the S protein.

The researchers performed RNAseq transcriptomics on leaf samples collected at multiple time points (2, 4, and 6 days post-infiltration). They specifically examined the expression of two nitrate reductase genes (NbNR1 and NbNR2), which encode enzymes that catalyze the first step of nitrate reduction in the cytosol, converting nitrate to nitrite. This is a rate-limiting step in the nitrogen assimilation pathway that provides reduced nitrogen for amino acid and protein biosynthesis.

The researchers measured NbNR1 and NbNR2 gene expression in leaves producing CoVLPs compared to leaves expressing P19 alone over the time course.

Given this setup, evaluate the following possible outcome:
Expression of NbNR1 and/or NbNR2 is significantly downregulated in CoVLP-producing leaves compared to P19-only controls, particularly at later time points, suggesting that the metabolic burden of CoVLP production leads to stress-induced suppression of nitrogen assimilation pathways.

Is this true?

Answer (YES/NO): YES